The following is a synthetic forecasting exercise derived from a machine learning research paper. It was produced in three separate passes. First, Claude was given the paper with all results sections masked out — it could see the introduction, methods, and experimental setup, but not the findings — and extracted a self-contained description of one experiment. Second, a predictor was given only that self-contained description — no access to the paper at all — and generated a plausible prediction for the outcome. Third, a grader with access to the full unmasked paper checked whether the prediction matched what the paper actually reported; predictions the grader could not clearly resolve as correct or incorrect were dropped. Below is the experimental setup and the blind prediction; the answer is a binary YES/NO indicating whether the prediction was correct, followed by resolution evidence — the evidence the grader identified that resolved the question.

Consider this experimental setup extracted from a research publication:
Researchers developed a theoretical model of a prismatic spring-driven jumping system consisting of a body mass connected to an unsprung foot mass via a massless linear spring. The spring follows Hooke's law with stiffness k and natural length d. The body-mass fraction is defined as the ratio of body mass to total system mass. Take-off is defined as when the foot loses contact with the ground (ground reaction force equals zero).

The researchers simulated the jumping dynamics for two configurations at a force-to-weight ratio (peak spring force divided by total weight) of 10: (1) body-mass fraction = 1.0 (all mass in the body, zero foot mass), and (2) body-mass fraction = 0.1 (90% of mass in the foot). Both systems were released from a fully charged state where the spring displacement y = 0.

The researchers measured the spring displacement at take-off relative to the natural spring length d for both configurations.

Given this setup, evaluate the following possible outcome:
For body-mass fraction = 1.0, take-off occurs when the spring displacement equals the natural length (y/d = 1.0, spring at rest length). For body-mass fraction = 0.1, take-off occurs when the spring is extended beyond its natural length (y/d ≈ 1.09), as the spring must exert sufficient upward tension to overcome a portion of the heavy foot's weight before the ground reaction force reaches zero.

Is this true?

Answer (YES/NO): YES